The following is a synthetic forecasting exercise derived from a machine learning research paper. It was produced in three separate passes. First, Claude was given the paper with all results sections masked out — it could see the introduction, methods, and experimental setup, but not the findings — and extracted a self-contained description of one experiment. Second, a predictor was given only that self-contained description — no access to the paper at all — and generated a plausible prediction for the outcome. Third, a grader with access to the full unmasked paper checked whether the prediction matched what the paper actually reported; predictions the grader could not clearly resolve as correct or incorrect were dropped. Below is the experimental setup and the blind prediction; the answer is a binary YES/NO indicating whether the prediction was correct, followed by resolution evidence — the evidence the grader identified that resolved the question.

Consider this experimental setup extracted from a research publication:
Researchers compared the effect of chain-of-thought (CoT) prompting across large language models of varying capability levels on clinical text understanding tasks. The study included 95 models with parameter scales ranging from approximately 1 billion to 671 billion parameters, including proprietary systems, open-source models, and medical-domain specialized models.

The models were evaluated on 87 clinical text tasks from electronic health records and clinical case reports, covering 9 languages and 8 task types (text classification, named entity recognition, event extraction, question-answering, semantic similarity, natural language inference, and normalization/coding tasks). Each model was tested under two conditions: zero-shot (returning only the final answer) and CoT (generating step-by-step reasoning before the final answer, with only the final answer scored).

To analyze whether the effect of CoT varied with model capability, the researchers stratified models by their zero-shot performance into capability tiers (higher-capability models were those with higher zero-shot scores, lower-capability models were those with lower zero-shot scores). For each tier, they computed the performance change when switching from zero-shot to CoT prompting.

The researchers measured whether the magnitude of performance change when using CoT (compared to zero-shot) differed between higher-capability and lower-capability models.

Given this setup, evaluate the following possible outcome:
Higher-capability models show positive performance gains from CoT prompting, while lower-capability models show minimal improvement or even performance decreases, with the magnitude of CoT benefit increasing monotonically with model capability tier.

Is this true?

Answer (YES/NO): NO